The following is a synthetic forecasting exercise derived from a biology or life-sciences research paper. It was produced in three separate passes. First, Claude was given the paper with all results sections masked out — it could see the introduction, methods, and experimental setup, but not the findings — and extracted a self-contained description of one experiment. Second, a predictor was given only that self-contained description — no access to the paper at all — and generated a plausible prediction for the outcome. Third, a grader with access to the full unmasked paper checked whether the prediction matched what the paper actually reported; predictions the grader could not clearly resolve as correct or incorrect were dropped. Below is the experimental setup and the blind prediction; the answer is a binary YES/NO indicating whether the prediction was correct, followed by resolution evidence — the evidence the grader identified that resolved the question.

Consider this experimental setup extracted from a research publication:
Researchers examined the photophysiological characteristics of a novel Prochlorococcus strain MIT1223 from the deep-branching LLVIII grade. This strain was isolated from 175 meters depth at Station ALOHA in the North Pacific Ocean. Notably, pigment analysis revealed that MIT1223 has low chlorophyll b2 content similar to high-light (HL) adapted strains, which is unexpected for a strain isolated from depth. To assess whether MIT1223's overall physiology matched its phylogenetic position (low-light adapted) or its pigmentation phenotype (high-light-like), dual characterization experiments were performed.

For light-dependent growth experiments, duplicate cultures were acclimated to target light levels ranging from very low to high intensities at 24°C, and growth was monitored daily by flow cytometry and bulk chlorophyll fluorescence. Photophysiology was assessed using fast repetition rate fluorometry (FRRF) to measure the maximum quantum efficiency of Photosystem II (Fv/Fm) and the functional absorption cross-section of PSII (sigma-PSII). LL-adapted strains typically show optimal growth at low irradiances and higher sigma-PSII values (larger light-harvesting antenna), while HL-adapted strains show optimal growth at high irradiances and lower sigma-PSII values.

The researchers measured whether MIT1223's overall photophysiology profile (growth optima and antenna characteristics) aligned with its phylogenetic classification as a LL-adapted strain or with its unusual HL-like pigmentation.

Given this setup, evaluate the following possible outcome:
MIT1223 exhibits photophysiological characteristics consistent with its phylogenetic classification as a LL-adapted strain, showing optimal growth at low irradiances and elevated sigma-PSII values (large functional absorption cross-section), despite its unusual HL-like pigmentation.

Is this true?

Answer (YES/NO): NO